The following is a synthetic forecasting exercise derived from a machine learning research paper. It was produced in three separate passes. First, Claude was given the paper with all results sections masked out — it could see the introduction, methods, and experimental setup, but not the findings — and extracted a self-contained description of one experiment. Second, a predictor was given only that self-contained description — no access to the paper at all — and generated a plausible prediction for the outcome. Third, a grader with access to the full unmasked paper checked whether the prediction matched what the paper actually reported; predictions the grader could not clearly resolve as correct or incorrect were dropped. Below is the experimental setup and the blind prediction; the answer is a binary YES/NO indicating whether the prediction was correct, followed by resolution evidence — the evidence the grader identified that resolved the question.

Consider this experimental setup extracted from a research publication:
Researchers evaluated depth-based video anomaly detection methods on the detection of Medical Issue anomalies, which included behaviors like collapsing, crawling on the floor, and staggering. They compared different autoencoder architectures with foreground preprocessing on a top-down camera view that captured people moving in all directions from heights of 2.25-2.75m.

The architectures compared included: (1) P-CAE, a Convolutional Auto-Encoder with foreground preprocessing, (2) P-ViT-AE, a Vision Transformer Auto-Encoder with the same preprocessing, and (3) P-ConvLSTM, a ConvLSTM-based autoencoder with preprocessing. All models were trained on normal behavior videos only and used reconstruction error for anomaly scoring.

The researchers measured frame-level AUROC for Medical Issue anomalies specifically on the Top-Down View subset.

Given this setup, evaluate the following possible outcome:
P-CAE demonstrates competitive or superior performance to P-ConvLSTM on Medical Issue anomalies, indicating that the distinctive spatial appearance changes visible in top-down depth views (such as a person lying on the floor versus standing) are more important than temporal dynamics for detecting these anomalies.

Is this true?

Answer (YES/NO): YES